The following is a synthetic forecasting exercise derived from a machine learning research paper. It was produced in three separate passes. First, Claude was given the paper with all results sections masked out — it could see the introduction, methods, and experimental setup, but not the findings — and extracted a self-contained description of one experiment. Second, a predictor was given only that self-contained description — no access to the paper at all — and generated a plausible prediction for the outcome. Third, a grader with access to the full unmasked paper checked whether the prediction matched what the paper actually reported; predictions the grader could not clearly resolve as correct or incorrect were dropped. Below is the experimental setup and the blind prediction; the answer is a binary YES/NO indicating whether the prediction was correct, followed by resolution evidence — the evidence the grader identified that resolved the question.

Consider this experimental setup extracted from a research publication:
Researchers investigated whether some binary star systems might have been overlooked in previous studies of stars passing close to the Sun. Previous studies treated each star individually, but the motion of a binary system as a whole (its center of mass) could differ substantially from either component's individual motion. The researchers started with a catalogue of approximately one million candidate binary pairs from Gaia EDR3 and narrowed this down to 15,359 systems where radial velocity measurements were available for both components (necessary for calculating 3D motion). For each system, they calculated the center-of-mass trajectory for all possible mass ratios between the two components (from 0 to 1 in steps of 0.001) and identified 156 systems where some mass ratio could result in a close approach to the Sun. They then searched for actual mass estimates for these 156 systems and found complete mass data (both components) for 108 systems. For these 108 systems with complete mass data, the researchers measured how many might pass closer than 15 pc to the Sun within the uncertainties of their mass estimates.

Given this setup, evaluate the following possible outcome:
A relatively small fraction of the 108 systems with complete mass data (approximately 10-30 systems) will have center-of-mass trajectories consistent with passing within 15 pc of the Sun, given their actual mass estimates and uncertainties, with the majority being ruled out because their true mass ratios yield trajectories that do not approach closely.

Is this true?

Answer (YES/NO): YES